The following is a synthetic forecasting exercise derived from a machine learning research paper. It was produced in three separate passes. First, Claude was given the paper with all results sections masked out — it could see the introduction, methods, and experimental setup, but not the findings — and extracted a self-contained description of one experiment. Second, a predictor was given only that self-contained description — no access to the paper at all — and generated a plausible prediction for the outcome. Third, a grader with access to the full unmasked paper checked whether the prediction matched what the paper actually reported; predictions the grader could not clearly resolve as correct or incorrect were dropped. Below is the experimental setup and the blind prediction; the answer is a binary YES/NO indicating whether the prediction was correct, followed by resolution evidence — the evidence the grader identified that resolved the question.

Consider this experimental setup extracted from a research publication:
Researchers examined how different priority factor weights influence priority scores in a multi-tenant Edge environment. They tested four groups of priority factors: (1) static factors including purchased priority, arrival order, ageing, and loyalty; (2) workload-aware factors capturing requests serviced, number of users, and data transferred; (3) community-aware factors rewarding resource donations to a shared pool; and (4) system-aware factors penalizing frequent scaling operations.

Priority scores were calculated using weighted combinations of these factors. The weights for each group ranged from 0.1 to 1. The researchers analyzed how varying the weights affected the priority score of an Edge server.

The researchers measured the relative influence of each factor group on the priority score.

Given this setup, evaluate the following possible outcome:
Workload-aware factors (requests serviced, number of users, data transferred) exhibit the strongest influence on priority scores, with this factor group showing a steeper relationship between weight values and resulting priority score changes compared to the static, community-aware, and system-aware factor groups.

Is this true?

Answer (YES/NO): NO